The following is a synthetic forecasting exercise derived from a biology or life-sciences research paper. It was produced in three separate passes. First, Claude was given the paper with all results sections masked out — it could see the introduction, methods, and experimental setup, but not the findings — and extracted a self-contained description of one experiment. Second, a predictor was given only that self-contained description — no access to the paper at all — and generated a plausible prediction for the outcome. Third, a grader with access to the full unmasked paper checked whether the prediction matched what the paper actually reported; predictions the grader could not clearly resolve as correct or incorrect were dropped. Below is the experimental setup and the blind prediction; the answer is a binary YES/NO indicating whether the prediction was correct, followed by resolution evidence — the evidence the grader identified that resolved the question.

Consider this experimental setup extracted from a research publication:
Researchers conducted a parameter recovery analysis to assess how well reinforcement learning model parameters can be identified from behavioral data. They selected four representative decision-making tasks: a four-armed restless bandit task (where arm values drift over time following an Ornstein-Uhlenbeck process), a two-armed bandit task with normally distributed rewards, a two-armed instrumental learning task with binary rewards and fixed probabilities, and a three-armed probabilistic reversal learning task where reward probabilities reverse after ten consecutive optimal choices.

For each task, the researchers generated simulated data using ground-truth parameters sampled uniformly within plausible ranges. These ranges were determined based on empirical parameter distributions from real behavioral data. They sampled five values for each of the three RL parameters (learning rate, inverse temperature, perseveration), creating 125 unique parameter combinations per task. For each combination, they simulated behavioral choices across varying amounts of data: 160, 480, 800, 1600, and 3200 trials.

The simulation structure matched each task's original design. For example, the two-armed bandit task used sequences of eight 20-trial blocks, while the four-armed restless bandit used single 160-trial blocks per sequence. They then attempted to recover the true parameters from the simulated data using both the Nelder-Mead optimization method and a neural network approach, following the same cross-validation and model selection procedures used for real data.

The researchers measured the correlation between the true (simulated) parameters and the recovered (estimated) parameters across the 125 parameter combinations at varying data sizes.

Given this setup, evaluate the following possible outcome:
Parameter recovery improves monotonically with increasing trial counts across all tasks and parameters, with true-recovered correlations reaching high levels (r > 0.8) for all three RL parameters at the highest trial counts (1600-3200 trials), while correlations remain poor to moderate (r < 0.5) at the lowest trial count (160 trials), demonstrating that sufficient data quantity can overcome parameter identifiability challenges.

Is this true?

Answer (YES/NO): NO